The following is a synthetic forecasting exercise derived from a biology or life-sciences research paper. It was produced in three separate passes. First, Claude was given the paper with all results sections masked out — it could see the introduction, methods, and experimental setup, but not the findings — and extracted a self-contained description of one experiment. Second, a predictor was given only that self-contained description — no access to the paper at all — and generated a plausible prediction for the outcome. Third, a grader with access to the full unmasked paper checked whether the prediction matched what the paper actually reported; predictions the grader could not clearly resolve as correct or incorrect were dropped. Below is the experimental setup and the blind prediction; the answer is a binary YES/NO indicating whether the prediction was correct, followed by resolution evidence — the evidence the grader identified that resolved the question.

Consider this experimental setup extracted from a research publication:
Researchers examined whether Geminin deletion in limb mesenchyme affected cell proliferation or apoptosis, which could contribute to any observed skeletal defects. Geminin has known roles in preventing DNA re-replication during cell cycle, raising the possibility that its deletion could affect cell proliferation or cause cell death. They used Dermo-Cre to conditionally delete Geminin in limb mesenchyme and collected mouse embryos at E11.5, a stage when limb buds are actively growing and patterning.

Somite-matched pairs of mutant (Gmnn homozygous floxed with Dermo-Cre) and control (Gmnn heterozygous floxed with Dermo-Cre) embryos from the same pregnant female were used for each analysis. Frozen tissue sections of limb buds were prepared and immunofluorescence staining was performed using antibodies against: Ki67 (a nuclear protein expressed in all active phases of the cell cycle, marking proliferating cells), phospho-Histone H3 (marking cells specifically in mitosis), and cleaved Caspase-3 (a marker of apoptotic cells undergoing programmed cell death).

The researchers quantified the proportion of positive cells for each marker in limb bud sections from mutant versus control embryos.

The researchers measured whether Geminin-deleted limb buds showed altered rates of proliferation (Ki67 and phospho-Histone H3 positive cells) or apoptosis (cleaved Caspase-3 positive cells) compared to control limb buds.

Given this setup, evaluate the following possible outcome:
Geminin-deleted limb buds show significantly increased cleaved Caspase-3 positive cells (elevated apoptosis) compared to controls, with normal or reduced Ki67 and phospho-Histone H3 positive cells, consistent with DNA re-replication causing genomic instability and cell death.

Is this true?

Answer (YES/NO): NO